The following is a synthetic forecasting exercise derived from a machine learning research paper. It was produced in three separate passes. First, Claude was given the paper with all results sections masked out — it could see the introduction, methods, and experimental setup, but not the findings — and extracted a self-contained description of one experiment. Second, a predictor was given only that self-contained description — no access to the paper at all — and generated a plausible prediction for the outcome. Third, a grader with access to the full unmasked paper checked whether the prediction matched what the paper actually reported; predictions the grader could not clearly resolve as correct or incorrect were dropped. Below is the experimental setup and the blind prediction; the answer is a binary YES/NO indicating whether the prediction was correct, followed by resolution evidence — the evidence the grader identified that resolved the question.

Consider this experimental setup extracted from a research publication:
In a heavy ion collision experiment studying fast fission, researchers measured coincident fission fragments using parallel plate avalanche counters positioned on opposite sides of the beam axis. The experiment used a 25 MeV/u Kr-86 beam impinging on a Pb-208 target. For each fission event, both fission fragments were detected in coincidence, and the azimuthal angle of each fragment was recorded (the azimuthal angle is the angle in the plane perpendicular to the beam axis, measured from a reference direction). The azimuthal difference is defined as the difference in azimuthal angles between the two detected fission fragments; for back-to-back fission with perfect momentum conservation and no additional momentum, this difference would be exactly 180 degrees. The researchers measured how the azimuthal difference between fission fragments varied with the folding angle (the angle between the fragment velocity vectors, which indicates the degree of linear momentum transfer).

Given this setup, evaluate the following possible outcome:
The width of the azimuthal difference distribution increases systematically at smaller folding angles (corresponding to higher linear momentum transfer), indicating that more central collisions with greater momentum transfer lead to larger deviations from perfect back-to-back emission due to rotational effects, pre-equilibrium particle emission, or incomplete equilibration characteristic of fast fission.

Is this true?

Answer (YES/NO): YES